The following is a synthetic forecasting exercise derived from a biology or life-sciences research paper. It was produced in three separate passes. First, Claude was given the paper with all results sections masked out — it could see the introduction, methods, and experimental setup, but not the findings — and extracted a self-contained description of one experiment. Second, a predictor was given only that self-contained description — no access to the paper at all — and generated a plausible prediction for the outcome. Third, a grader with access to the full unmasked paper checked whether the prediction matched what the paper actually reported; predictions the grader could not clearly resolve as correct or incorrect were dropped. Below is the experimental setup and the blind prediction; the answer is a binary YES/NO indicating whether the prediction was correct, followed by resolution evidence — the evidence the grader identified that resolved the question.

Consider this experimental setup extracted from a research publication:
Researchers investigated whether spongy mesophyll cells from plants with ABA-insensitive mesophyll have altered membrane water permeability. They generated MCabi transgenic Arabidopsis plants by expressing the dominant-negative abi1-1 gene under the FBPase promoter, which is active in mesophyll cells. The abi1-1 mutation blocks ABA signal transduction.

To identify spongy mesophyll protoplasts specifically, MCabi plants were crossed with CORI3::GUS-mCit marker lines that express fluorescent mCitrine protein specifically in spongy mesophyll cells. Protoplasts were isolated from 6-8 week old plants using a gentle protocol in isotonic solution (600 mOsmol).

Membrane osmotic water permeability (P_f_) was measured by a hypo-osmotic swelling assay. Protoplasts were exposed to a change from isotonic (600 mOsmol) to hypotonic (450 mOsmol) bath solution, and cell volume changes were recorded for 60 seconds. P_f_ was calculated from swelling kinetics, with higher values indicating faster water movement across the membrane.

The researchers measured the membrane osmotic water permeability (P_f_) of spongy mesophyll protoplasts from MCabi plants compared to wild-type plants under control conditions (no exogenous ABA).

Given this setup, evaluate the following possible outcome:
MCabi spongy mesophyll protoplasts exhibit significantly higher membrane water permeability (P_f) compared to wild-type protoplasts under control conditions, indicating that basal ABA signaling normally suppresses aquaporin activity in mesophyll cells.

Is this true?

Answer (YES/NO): NO